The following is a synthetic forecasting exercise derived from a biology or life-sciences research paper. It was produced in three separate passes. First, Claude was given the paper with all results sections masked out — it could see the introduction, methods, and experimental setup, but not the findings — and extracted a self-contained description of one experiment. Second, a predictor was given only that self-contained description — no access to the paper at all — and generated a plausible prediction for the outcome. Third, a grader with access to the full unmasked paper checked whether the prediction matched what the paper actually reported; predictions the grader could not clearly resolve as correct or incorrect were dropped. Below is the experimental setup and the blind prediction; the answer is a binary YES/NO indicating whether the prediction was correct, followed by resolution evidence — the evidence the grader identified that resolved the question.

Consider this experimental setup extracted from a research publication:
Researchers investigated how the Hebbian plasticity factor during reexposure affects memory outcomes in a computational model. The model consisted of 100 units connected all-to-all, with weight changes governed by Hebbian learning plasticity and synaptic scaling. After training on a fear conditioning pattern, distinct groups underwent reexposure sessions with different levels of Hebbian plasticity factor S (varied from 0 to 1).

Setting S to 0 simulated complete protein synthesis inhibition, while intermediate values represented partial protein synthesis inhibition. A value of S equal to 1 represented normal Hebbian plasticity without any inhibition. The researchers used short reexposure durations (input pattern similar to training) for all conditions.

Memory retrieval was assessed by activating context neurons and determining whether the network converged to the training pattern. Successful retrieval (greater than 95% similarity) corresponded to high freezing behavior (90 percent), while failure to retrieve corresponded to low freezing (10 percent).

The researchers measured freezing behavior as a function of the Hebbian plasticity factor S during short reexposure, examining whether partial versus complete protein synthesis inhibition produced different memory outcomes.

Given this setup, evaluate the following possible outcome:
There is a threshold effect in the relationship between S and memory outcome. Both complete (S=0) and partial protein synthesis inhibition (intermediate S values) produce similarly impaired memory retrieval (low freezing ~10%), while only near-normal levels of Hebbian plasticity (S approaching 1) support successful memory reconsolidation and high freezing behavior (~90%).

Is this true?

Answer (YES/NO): NO